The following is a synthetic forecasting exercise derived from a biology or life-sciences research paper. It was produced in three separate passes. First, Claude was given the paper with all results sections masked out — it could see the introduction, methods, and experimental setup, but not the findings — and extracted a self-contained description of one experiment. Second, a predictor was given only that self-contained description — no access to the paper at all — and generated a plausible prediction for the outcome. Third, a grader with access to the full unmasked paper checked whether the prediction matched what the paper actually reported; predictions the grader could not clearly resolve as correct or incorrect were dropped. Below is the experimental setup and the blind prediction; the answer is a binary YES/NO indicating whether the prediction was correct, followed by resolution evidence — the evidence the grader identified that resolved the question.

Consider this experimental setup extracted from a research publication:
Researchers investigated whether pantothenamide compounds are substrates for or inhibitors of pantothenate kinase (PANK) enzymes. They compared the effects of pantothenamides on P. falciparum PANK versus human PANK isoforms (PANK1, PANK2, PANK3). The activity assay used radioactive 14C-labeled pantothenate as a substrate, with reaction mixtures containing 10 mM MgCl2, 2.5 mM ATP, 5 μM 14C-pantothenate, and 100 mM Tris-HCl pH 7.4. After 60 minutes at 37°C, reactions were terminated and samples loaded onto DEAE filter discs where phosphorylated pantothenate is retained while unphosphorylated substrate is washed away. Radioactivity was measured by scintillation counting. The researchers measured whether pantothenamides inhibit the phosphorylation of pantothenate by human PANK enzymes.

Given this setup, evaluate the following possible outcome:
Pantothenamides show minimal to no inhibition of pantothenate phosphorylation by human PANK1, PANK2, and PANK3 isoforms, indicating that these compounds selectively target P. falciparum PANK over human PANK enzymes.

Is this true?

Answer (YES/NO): NO